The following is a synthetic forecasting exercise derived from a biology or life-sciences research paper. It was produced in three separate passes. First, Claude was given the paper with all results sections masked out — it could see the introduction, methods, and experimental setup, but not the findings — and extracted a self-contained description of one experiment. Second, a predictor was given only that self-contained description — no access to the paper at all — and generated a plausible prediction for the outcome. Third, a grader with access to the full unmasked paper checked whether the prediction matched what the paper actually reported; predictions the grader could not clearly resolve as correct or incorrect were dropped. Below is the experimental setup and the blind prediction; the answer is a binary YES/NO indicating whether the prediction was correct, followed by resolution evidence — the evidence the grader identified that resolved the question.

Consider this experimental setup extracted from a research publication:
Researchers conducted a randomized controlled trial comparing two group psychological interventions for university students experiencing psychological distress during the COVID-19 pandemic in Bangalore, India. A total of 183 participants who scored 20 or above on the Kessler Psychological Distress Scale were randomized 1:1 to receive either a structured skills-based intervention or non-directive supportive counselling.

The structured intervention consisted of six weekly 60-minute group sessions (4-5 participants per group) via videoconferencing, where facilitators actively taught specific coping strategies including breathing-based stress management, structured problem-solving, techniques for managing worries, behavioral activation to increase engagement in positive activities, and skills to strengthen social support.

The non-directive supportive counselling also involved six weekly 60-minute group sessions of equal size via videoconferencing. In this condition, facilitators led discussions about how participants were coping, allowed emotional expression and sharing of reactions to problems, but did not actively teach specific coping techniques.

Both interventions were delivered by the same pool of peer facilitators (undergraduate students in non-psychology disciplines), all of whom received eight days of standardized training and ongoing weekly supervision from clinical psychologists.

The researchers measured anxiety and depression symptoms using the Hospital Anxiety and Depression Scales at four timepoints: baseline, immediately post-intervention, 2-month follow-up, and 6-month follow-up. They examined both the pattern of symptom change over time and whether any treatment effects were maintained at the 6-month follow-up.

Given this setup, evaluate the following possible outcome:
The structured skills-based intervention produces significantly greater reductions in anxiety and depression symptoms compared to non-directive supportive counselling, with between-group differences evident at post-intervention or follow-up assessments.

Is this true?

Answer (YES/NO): NO